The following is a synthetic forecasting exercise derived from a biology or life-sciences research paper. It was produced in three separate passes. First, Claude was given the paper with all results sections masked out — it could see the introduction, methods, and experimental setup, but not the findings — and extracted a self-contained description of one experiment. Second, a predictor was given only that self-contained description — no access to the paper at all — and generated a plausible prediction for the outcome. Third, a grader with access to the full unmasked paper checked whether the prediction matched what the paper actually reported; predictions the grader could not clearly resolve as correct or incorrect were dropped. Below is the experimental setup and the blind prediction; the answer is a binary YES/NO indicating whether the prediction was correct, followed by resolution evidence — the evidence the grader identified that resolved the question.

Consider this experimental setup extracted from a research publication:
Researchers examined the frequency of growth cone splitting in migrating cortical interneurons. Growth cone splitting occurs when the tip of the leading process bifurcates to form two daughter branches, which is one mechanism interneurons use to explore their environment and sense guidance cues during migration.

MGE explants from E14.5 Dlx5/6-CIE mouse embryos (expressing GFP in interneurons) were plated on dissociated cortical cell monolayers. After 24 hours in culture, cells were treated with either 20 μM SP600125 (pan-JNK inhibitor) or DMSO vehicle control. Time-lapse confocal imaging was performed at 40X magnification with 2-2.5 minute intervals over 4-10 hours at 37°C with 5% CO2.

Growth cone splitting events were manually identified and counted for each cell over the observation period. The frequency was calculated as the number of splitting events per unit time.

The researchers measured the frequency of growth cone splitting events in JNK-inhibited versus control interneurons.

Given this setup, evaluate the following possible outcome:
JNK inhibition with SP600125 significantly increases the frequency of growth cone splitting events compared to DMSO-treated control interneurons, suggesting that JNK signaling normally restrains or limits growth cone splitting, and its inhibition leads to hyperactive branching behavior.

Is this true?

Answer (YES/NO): NO